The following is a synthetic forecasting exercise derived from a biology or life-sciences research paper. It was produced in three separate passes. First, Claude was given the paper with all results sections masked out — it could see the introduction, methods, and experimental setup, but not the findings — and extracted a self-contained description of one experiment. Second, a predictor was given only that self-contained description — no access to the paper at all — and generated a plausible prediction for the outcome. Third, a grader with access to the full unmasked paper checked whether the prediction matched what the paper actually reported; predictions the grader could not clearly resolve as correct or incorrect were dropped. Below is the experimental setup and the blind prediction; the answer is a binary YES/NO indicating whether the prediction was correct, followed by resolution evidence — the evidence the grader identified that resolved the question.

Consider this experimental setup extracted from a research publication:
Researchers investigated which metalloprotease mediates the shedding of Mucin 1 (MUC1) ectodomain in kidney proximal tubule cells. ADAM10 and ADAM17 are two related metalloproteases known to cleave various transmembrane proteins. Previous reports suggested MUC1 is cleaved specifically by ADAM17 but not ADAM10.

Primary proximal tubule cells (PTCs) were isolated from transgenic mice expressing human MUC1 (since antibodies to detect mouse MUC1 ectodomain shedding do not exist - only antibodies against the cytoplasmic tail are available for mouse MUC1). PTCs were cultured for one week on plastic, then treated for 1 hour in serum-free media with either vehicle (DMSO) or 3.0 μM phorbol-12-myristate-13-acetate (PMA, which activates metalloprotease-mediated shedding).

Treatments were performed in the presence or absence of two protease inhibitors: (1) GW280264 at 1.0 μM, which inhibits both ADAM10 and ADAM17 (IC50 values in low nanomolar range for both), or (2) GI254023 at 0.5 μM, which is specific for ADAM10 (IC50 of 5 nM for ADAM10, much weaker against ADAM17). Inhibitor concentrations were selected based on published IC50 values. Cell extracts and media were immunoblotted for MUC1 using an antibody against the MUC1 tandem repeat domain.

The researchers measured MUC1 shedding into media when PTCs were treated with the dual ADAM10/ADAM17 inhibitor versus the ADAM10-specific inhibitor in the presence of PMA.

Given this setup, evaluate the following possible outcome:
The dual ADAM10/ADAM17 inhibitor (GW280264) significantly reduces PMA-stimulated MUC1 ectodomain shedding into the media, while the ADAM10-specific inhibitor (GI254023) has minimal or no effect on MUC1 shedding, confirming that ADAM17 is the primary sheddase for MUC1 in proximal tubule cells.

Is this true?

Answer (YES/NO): YES